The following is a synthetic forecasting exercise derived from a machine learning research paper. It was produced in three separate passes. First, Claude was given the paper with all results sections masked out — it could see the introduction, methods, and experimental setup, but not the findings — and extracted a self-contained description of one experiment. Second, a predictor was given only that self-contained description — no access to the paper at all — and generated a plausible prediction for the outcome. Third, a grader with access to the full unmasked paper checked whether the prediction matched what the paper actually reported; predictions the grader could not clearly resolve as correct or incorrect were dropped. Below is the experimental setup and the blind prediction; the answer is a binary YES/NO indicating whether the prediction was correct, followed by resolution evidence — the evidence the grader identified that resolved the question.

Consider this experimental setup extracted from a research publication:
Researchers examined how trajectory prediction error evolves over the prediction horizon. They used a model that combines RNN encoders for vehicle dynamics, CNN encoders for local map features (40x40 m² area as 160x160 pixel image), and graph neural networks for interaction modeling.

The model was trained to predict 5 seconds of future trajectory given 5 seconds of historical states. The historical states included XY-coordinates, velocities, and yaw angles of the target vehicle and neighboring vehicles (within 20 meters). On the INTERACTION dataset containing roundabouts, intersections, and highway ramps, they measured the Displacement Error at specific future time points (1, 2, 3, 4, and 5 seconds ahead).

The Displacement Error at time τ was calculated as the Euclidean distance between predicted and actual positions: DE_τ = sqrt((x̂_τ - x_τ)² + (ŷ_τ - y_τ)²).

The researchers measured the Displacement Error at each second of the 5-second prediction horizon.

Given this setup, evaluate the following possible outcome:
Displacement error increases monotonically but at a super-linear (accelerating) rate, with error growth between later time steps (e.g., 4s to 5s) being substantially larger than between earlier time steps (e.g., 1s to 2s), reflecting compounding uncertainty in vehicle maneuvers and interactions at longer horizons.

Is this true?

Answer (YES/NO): YES